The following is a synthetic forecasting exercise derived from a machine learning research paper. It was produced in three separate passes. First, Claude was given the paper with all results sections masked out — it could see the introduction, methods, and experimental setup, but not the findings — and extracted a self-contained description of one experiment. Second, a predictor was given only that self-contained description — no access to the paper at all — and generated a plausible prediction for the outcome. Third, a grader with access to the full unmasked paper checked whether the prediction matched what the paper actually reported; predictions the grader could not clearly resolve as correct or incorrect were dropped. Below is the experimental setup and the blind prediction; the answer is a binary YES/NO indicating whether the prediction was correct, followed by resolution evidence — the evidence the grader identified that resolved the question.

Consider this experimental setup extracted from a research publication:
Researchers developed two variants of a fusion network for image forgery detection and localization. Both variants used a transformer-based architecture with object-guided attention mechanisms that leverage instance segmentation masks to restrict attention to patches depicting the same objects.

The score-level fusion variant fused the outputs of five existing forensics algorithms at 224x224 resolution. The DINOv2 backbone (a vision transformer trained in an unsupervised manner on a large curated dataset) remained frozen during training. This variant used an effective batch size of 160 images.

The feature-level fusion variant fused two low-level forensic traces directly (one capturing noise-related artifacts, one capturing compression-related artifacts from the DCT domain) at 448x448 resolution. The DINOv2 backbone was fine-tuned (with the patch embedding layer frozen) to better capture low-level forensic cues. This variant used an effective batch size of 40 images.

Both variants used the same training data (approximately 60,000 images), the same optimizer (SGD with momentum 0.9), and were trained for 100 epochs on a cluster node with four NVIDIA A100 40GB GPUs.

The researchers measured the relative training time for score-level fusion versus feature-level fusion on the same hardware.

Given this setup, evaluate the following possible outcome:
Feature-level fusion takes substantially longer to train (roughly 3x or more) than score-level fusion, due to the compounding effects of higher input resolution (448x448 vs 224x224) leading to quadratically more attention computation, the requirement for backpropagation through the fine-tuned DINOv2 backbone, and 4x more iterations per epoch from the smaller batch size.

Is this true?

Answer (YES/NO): NO